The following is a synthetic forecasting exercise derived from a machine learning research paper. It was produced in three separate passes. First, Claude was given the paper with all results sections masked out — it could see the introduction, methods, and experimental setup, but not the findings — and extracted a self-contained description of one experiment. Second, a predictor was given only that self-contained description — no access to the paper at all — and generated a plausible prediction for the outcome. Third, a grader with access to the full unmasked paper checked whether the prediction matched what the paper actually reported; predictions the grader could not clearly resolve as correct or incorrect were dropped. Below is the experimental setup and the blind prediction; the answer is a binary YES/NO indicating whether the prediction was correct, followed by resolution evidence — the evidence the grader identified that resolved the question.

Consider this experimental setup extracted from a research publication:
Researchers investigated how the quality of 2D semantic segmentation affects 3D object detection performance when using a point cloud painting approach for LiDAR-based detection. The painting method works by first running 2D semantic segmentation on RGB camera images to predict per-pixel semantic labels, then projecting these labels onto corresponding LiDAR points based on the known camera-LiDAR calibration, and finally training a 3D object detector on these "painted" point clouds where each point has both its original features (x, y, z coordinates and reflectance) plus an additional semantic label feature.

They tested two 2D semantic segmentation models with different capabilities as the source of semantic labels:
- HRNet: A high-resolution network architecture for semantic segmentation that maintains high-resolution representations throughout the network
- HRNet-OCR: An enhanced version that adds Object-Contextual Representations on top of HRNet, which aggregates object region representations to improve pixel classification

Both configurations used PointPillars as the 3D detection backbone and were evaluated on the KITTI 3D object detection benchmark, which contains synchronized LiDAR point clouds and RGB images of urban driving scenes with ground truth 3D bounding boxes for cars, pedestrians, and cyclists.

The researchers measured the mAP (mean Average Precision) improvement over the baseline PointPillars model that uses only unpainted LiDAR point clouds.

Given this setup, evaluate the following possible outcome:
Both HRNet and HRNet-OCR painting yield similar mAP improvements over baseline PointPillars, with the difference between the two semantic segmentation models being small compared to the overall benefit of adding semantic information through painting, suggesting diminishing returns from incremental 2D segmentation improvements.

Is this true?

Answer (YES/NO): NO